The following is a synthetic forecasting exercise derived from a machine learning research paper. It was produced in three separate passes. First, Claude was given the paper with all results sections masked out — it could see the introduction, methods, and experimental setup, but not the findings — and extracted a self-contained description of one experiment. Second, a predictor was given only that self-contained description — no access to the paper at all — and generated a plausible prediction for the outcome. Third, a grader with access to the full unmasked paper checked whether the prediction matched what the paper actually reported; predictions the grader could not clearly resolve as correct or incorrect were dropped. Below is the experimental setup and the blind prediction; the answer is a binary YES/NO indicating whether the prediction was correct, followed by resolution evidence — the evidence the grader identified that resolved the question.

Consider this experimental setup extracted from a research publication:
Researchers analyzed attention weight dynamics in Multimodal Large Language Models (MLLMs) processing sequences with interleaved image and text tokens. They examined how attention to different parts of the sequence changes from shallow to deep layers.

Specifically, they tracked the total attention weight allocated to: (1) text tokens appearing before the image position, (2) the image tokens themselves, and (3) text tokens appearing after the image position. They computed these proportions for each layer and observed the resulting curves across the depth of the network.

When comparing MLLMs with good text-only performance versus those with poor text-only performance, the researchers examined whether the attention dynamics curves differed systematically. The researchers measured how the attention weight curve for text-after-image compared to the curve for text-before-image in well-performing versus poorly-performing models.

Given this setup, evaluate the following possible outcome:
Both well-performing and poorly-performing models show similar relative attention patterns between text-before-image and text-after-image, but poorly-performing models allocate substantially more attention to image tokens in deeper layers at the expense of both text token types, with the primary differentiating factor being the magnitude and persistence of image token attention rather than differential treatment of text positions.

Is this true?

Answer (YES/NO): NO